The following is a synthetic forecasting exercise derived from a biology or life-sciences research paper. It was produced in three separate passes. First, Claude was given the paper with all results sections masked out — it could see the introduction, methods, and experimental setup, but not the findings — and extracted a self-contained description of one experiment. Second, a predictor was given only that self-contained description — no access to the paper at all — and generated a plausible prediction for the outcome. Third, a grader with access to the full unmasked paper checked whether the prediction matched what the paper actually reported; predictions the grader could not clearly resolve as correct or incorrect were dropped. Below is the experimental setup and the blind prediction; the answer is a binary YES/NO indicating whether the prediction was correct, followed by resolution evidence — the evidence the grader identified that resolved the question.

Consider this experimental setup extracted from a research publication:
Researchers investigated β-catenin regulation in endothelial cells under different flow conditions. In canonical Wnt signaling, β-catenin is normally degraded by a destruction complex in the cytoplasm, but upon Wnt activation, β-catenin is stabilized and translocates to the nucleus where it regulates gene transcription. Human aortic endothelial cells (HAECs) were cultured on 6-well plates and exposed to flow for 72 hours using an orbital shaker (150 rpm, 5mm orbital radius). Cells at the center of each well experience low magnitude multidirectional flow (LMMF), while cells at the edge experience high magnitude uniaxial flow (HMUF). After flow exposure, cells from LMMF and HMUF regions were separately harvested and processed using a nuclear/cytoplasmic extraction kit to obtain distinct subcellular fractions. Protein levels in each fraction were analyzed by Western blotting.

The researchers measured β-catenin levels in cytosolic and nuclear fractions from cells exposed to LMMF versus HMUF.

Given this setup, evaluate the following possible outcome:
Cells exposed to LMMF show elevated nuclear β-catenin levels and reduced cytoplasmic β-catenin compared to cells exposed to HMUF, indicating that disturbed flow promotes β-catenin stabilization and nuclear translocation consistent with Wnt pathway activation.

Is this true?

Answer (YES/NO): NO